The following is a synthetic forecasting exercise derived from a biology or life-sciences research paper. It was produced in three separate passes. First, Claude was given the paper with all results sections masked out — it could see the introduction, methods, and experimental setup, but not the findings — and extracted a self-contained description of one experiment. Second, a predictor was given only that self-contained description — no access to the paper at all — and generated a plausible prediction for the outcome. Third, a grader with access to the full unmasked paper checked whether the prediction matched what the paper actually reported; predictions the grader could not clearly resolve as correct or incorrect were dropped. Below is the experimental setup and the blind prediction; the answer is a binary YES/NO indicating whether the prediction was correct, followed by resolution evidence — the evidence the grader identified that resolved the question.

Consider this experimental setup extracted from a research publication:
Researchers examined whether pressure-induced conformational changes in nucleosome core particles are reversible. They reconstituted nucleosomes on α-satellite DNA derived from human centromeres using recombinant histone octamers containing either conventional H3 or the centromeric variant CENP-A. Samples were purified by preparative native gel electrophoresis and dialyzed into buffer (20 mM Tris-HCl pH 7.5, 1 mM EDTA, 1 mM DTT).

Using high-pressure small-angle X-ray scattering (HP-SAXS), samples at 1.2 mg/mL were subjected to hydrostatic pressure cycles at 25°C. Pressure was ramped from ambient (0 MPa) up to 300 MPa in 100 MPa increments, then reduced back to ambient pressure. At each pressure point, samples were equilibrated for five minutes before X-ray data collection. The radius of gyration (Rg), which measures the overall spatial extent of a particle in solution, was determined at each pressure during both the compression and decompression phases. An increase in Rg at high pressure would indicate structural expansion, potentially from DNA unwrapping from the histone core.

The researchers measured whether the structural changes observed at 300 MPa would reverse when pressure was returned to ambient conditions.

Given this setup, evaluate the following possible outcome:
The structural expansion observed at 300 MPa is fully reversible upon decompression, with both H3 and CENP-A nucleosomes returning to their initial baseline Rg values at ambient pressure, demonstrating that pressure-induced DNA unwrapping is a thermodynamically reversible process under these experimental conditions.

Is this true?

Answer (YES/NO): NO